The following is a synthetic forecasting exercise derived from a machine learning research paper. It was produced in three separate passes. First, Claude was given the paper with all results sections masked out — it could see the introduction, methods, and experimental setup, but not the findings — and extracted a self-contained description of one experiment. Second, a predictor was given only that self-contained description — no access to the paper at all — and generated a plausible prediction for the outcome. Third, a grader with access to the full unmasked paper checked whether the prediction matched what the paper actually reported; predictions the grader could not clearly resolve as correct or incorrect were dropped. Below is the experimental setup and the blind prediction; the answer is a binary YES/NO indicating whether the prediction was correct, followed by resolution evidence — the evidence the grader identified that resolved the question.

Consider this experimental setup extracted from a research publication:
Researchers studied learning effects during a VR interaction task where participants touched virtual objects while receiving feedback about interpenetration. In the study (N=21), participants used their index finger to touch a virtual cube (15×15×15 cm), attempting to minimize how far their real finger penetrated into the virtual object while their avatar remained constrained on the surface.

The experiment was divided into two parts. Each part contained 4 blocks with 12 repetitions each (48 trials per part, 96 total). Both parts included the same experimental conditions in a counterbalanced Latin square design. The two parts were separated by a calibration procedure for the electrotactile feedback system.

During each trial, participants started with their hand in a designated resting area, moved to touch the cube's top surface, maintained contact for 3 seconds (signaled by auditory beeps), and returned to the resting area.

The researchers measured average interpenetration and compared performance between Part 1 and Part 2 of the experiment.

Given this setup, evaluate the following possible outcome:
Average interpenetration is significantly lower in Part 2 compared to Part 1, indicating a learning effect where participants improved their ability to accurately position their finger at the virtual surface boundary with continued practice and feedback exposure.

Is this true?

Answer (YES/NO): YES